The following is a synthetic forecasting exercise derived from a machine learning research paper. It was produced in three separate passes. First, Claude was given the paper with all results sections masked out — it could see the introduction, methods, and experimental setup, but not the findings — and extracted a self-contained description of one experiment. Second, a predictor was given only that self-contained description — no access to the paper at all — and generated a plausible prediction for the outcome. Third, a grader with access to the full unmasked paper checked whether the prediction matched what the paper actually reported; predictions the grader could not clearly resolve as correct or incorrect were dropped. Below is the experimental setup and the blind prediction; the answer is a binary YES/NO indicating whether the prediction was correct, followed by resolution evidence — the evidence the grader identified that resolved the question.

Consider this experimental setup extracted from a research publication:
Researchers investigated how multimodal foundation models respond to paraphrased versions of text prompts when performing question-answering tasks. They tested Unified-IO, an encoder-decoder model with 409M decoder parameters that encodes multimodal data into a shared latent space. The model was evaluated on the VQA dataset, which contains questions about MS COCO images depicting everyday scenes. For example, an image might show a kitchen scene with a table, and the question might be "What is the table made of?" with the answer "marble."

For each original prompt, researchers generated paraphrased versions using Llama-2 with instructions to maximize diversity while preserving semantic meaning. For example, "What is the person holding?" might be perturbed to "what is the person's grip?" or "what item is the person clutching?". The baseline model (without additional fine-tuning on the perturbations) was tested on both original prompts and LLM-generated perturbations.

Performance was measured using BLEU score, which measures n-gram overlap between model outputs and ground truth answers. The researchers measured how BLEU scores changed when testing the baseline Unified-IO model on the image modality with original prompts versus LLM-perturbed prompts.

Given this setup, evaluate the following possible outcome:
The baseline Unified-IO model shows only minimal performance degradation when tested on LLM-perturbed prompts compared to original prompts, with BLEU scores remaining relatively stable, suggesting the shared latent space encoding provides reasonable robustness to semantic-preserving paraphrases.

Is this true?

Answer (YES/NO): NO